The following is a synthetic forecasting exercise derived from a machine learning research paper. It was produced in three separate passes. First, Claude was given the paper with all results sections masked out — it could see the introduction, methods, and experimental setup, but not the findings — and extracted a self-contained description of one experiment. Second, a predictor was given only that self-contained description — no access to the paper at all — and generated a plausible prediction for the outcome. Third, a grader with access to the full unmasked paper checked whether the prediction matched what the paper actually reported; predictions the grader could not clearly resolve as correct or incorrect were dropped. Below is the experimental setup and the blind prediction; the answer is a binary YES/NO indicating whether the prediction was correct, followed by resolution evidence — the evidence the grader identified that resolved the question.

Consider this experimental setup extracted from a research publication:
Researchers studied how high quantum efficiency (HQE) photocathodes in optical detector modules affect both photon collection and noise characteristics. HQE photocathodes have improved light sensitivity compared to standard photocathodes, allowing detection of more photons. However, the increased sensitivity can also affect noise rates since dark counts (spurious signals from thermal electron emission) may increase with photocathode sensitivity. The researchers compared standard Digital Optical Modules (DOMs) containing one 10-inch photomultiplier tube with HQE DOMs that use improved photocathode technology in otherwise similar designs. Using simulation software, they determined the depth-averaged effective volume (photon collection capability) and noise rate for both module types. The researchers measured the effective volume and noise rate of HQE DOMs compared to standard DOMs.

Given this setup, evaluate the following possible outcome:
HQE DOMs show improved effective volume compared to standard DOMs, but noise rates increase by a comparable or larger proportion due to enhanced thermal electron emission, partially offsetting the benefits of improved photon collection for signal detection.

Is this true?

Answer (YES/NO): NO